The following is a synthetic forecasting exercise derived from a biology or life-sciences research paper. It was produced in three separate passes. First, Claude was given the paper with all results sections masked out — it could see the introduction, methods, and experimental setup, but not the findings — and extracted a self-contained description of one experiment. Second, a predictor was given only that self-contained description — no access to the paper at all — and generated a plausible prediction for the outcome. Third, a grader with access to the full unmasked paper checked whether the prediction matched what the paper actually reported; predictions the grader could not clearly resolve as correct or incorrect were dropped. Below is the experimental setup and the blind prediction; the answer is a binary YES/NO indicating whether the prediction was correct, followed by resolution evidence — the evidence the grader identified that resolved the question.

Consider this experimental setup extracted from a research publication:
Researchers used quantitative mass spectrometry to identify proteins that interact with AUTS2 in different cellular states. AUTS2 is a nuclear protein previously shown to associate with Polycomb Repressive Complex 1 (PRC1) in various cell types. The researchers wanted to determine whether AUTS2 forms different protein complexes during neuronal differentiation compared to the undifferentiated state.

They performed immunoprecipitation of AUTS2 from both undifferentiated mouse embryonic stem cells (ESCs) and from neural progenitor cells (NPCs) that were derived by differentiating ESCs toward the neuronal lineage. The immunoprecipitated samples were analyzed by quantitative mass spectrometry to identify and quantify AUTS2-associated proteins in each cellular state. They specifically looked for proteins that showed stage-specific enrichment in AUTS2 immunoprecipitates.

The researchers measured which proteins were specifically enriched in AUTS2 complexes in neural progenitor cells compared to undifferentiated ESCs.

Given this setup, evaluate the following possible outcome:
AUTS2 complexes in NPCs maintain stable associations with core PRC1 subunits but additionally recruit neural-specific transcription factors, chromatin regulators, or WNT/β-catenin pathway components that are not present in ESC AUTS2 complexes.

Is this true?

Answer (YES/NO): NO